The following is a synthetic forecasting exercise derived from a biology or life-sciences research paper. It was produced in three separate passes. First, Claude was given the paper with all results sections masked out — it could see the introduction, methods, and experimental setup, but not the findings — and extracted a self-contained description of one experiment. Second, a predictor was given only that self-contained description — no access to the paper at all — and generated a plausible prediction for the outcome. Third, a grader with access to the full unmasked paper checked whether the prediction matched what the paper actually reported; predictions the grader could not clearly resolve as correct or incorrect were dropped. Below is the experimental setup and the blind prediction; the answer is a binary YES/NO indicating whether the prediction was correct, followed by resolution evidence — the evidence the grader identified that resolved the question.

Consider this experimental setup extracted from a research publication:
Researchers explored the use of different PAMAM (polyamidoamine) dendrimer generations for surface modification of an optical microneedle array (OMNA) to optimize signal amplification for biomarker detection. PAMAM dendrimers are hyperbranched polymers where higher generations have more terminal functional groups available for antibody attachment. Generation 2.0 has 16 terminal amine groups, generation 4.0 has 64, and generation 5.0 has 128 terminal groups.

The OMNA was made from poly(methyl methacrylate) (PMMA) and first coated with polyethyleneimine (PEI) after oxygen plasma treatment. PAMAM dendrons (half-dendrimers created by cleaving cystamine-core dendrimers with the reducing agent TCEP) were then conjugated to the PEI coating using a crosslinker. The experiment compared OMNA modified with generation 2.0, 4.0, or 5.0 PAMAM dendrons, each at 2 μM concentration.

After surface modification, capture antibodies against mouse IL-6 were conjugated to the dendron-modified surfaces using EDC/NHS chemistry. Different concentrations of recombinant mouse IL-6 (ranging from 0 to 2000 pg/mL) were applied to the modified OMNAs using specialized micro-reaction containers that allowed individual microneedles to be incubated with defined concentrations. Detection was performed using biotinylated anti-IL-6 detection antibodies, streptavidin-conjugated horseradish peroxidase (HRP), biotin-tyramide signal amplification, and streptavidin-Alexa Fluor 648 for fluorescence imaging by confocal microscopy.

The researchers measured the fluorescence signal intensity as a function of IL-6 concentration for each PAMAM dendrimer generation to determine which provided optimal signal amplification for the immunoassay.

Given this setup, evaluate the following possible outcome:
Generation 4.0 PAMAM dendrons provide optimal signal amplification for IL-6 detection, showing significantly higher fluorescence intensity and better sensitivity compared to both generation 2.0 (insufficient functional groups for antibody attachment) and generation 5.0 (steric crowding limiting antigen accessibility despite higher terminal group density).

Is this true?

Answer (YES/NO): NO